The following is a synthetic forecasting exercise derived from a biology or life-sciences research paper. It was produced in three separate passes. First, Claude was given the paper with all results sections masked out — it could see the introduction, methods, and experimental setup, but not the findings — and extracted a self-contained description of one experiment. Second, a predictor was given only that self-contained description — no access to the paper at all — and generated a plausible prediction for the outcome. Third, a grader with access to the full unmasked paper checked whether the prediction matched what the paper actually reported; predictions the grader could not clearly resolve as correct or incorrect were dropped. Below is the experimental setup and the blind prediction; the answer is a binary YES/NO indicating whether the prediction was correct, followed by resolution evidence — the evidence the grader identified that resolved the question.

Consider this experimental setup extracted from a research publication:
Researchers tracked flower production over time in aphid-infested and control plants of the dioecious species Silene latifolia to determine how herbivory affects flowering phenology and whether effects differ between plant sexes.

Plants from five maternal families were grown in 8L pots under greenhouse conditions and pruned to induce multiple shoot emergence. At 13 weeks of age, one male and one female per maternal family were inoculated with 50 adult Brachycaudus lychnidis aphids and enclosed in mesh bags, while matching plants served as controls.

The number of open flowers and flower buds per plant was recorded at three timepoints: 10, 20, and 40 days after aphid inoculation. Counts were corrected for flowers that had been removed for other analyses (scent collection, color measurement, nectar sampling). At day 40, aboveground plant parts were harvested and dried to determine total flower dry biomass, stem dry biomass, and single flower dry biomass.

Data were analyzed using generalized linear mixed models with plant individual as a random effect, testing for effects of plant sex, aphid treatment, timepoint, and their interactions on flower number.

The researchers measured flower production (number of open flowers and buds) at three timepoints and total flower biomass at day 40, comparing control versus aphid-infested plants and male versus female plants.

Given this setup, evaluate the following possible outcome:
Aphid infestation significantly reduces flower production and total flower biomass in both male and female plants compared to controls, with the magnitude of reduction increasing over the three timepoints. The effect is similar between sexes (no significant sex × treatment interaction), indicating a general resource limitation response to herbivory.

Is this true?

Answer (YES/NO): NO